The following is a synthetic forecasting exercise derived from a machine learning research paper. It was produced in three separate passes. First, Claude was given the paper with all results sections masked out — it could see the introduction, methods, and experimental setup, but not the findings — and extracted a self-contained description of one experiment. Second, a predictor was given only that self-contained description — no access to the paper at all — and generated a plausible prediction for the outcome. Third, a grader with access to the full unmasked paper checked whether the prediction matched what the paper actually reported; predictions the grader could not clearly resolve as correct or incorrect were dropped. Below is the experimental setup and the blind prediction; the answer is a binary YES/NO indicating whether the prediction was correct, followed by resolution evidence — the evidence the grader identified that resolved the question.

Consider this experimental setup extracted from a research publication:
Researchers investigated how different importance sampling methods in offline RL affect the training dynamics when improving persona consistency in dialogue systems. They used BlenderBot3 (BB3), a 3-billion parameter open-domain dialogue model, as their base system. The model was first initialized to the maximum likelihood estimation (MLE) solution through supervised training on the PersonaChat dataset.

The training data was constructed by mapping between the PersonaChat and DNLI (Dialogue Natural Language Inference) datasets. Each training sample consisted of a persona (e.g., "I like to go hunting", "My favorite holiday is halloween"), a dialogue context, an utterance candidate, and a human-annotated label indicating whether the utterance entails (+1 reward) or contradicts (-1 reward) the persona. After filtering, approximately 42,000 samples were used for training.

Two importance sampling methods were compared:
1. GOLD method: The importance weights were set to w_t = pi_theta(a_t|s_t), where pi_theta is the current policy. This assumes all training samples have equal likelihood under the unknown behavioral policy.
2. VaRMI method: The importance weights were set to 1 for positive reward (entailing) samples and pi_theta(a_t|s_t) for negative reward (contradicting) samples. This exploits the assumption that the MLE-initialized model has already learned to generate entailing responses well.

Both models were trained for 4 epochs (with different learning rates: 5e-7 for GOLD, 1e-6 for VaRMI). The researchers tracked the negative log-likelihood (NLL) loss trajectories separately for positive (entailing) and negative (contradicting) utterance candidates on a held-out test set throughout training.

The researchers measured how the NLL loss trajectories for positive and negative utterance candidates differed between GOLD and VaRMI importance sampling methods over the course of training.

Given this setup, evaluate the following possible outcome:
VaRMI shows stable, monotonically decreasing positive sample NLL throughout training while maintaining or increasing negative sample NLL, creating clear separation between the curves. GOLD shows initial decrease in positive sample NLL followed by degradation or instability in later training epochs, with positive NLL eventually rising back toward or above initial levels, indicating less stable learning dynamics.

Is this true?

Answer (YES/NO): NO